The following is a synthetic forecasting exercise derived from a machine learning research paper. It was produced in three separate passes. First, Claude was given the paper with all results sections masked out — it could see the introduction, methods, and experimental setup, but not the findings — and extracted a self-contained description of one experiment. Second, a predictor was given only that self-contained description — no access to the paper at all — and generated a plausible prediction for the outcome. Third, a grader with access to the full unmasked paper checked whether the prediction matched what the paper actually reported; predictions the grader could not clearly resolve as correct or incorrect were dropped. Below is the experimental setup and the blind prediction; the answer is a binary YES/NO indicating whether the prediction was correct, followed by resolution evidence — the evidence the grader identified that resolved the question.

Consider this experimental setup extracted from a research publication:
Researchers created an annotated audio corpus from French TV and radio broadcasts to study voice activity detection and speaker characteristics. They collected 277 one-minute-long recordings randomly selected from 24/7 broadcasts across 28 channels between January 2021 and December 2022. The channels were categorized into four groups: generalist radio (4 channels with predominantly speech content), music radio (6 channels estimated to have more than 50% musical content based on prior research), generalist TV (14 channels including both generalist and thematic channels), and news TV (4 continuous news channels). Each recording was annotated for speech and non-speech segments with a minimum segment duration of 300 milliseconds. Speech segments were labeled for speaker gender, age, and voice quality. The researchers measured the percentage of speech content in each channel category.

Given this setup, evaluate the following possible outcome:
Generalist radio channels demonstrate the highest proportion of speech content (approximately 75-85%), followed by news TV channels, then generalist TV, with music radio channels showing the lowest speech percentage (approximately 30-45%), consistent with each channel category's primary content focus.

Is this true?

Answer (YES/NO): NO